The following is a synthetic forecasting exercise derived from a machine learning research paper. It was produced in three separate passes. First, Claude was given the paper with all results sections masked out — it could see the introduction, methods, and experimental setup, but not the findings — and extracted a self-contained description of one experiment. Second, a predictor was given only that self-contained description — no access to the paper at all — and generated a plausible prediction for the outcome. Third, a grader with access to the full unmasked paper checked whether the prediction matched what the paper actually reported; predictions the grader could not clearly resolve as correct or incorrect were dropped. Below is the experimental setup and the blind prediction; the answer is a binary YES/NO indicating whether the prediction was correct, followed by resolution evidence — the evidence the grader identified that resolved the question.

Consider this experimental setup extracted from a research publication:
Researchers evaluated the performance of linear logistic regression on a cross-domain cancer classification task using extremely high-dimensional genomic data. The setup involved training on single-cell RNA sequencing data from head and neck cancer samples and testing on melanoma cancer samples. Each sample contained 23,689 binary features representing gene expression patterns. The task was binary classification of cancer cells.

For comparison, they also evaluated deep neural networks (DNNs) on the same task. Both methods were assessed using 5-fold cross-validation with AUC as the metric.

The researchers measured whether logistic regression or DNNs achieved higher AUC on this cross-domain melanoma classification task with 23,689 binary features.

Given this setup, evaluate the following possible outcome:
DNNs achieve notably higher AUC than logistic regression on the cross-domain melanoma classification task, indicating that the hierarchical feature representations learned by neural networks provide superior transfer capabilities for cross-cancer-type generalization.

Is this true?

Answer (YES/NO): NO